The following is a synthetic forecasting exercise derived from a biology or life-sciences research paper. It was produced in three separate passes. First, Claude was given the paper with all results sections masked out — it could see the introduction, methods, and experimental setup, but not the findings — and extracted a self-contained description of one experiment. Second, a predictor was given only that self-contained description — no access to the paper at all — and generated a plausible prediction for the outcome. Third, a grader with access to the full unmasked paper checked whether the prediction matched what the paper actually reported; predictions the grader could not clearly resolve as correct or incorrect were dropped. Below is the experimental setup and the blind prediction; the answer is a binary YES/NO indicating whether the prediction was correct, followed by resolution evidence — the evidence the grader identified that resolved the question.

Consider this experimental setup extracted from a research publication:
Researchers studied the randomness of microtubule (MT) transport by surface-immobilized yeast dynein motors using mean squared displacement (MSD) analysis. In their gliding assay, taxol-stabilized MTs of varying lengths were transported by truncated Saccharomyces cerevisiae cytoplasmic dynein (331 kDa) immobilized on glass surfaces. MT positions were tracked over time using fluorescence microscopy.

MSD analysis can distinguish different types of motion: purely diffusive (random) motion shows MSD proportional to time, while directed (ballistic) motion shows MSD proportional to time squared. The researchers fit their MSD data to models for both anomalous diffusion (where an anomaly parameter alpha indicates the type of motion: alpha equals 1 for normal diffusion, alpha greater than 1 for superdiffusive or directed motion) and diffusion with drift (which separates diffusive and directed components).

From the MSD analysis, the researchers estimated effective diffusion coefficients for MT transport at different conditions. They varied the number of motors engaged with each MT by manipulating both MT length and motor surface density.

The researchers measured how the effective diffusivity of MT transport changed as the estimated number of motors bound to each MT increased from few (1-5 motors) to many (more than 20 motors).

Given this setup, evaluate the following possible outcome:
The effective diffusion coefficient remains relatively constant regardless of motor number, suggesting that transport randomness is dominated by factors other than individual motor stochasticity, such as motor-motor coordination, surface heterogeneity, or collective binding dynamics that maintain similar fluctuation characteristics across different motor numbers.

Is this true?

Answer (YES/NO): NO